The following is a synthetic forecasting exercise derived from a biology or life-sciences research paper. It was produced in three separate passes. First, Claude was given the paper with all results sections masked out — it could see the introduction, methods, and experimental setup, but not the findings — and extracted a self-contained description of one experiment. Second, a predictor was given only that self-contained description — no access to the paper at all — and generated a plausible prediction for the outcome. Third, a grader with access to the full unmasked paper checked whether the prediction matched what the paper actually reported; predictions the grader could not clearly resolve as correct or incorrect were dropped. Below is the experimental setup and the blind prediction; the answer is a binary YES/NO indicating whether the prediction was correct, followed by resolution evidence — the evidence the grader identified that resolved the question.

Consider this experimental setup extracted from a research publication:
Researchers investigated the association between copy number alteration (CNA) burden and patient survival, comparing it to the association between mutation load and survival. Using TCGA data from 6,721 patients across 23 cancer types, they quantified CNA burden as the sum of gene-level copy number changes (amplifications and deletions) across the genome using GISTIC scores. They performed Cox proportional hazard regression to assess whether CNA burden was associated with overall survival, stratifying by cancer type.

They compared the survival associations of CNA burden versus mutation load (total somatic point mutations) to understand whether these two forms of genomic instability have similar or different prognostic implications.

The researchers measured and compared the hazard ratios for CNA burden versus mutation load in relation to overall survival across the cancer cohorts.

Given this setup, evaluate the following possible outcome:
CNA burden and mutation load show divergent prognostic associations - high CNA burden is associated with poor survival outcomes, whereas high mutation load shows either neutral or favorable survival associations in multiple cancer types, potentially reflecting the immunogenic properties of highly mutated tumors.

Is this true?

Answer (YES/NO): NO